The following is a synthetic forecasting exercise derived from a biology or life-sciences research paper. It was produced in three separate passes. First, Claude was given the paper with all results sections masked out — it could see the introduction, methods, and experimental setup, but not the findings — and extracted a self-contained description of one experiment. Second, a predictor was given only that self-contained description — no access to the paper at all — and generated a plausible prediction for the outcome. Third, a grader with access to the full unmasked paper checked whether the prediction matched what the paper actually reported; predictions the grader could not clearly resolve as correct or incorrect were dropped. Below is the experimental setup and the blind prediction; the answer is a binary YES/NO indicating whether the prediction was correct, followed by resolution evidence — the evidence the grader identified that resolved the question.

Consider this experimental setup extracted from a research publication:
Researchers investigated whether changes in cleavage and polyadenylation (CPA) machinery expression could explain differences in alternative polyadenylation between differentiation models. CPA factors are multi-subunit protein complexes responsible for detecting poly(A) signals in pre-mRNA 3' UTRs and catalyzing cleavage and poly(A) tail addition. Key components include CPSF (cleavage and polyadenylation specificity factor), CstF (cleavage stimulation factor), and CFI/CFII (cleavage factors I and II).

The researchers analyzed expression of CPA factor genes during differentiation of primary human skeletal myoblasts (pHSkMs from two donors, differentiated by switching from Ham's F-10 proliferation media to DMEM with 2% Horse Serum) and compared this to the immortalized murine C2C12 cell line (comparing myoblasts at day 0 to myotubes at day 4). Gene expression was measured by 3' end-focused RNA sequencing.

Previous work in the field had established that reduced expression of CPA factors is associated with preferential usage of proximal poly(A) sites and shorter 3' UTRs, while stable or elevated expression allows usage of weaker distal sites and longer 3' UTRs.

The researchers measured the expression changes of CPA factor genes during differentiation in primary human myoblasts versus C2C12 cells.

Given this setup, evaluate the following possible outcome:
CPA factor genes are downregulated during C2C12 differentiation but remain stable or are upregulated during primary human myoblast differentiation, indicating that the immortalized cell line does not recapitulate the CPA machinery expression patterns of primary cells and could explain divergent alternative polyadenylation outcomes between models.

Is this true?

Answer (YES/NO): YES